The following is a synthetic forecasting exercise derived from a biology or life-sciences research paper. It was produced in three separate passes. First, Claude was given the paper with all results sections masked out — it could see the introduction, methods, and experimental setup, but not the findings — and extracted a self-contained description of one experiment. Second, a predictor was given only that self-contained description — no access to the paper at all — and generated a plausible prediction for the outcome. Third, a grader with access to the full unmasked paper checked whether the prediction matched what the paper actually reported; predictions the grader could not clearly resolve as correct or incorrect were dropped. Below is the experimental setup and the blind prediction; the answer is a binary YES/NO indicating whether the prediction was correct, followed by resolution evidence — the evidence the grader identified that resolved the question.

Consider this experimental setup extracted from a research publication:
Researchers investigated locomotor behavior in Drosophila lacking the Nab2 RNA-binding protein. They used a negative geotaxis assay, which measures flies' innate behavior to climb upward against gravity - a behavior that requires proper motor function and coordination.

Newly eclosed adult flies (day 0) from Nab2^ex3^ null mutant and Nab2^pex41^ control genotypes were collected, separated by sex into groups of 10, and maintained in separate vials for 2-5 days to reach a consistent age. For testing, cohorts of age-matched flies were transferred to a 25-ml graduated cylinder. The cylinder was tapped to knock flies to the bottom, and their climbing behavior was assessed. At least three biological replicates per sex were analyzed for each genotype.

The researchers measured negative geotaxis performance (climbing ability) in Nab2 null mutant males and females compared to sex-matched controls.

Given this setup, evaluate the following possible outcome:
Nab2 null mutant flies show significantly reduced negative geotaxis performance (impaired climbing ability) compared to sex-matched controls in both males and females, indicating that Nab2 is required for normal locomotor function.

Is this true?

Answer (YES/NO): NO